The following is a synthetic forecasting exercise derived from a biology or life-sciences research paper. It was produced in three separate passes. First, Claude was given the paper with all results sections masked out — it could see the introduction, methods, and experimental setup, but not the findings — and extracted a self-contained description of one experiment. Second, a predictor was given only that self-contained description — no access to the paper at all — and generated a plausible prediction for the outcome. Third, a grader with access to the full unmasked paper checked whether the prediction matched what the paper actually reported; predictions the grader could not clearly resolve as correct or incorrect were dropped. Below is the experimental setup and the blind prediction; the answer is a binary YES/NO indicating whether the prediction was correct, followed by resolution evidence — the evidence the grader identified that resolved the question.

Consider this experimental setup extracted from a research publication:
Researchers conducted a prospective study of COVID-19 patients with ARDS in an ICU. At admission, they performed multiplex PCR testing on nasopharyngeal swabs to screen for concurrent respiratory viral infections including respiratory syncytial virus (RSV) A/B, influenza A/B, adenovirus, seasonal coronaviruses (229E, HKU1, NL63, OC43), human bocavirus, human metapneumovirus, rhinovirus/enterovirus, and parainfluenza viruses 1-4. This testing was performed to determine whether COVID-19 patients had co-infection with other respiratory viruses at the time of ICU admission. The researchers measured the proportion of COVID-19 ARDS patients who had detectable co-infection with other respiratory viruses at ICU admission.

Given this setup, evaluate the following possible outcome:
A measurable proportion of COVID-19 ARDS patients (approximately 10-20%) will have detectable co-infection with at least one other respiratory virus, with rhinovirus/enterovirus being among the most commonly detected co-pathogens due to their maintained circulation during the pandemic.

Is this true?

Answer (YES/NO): NO